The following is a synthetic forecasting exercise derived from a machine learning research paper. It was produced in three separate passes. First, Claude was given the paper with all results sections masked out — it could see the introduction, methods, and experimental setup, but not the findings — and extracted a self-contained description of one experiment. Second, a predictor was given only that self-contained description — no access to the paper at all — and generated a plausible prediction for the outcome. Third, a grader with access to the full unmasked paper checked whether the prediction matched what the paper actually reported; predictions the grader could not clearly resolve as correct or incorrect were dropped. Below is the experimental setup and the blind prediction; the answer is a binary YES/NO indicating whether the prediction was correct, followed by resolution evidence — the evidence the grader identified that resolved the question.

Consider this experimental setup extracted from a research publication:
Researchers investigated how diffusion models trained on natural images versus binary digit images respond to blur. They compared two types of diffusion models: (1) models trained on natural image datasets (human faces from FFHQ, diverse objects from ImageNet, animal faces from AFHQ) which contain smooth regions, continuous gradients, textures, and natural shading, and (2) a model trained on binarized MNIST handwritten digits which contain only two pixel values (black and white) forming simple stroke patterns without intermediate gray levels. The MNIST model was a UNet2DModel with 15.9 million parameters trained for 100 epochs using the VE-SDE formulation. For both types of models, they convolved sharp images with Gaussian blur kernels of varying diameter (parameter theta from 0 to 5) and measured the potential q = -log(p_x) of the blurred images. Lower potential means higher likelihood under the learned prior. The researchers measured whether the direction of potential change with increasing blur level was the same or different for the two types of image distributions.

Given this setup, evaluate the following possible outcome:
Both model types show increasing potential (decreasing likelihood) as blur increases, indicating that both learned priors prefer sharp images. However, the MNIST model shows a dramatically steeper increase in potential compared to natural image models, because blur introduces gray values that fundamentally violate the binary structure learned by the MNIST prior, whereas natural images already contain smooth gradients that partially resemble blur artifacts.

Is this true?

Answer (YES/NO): NO